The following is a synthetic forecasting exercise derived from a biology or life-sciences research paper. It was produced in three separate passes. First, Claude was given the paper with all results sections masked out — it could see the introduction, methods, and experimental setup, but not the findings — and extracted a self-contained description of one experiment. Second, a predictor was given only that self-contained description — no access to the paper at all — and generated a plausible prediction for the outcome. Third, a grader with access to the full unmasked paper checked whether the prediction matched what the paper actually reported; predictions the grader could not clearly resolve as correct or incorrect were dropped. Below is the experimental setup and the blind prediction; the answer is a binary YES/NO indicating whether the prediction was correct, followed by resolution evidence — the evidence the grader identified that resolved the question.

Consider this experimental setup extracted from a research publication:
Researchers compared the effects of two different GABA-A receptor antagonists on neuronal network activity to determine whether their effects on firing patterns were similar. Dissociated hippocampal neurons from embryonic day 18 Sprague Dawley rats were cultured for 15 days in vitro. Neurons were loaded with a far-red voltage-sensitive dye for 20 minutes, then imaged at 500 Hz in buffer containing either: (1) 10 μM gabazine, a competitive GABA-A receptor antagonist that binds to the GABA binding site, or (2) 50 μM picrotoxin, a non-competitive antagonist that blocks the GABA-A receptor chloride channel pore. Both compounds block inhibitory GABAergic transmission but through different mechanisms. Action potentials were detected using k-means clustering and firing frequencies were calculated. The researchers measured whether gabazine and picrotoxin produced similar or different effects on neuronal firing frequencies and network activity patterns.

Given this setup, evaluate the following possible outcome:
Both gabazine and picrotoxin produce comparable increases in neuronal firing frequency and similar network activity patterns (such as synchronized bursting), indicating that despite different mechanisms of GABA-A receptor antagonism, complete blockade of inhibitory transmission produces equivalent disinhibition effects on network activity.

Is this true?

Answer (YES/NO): NO